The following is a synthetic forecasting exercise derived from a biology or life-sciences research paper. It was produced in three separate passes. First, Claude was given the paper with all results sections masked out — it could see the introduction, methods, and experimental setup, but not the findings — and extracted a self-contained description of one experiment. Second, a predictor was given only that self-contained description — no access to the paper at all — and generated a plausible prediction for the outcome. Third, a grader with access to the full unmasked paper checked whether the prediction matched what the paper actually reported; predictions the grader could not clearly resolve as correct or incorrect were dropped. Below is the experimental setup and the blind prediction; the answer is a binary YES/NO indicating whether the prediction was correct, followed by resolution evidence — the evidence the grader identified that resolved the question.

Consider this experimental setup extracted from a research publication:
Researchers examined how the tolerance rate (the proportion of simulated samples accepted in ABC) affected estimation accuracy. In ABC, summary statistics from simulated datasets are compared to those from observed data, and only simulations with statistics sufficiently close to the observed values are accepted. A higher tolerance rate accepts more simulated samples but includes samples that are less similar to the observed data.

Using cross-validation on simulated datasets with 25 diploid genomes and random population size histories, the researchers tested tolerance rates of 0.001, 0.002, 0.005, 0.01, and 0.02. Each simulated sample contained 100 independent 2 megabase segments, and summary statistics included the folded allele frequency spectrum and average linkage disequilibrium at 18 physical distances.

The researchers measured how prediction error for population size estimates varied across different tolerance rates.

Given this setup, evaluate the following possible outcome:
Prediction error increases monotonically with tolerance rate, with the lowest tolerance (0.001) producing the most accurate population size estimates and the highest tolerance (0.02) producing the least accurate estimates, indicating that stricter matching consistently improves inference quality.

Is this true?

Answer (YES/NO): NO